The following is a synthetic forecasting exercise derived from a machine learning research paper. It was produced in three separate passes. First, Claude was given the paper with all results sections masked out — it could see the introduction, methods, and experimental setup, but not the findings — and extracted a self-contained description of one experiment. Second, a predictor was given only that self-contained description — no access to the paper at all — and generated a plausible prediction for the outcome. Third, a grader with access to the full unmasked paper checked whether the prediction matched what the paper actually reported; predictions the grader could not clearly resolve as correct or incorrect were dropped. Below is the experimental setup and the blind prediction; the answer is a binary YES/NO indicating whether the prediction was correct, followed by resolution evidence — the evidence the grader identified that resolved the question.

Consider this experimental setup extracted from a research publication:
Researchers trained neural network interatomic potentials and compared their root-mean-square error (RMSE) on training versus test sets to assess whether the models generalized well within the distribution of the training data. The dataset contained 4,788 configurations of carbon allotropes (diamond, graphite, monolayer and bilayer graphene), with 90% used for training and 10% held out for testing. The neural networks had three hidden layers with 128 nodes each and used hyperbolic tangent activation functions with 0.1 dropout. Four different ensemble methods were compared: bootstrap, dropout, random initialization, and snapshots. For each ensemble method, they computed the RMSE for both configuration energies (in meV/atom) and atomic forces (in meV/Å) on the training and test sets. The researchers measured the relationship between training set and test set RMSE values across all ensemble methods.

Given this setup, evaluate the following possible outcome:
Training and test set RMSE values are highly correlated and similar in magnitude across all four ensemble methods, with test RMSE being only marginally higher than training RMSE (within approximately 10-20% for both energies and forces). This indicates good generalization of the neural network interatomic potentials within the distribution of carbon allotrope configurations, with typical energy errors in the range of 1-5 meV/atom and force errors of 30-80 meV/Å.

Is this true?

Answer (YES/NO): NO